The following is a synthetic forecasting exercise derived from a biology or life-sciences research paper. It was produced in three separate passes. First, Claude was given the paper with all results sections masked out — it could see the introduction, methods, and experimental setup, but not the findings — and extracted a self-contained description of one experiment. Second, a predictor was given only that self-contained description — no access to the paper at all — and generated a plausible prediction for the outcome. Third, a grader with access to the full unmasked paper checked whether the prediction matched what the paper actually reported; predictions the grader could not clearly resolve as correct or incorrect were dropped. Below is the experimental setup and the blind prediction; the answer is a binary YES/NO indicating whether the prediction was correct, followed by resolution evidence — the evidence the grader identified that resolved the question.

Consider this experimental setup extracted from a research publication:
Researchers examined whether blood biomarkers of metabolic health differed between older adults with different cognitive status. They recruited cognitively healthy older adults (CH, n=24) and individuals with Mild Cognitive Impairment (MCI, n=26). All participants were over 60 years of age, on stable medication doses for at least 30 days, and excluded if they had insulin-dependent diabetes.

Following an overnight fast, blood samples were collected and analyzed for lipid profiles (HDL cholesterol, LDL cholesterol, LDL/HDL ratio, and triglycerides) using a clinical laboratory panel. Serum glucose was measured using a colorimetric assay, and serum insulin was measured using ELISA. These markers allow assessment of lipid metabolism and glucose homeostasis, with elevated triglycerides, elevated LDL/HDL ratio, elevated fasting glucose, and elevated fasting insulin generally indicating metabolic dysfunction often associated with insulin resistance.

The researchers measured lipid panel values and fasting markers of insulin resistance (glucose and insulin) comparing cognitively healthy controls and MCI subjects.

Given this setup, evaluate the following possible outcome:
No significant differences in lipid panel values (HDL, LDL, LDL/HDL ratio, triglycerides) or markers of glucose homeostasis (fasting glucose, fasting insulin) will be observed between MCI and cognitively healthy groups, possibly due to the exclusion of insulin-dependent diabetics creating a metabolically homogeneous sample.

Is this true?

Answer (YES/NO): YES